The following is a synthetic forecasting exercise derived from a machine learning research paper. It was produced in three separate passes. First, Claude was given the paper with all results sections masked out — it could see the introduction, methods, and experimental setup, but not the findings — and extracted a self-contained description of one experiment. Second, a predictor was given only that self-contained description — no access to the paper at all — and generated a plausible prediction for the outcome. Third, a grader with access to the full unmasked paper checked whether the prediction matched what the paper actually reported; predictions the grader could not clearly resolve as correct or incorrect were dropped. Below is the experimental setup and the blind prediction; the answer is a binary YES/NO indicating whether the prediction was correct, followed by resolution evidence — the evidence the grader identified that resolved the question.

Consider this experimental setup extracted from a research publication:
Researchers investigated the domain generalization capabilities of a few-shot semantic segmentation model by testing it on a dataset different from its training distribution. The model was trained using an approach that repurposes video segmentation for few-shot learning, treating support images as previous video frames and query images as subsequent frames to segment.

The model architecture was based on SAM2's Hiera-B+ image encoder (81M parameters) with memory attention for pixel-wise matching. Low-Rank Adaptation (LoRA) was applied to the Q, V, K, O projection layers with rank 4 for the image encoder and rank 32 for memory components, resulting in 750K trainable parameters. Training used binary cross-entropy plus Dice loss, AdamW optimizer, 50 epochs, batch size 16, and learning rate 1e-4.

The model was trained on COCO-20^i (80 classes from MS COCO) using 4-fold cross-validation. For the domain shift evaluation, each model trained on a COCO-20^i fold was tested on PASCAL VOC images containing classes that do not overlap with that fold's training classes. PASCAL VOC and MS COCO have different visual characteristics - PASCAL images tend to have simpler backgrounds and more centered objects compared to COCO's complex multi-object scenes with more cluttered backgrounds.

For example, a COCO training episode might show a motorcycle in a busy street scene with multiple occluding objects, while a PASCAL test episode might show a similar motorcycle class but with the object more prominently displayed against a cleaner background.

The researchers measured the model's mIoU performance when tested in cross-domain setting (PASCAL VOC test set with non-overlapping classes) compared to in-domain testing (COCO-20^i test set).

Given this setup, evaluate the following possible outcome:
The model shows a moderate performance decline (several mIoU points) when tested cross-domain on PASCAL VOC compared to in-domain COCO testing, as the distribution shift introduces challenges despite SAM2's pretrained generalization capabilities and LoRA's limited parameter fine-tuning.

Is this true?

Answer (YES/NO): NO